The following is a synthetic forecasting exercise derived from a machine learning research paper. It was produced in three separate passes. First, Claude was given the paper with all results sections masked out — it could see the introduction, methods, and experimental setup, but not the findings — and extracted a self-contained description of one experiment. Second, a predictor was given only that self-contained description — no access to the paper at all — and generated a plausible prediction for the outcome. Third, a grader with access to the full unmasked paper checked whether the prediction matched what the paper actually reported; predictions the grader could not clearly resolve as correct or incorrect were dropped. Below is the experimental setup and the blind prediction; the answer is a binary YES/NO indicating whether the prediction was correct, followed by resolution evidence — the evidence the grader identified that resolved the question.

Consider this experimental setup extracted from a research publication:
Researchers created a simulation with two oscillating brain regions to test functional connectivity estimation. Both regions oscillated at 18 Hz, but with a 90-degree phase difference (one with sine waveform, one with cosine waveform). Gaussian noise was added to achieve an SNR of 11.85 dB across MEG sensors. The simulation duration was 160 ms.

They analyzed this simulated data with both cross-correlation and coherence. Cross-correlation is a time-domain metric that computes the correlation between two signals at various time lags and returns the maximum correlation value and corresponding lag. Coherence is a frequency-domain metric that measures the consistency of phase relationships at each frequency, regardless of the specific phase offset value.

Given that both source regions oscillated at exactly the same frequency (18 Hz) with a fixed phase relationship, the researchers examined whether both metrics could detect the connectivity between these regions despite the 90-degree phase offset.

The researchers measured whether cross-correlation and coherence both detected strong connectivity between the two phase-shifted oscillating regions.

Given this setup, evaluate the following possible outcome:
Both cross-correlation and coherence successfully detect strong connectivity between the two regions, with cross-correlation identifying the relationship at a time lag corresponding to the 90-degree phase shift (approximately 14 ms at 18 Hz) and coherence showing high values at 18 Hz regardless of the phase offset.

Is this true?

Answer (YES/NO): NO